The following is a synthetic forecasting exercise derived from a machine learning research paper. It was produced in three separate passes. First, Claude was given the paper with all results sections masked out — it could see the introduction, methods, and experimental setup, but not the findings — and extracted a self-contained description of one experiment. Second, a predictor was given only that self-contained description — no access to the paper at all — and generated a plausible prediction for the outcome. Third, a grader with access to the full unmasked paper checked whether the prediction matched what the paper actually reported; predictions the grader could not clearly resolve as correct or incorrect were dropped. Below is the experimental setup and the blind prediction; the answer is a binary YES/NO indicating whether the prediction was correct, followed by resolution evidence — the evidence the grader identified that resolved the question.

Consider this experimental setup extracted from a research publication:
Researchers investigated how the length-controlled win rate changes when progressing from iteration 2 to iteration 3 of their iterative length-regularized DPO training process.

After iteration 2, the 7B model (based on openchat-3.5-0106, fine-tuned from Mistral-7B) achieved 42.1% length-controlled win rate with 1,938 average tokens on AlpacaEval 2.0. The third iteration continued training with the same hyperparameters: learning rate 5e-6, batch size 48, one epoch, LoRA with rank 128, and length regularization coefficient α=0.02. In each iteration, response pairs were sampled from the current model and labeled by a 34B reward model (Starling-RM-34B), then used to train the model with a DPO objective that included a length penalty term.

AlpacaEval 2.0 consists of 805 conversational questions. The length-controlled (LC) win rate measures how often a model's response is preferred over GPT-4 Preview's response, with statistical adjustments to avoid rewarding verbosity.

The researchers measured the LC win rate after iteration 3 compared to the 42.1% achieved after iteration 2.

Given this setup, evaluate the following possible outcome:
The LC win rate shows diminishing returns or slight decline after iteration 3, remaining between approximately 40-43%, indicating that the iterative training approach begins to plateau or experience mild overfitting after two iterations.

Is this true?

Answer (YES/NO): NO